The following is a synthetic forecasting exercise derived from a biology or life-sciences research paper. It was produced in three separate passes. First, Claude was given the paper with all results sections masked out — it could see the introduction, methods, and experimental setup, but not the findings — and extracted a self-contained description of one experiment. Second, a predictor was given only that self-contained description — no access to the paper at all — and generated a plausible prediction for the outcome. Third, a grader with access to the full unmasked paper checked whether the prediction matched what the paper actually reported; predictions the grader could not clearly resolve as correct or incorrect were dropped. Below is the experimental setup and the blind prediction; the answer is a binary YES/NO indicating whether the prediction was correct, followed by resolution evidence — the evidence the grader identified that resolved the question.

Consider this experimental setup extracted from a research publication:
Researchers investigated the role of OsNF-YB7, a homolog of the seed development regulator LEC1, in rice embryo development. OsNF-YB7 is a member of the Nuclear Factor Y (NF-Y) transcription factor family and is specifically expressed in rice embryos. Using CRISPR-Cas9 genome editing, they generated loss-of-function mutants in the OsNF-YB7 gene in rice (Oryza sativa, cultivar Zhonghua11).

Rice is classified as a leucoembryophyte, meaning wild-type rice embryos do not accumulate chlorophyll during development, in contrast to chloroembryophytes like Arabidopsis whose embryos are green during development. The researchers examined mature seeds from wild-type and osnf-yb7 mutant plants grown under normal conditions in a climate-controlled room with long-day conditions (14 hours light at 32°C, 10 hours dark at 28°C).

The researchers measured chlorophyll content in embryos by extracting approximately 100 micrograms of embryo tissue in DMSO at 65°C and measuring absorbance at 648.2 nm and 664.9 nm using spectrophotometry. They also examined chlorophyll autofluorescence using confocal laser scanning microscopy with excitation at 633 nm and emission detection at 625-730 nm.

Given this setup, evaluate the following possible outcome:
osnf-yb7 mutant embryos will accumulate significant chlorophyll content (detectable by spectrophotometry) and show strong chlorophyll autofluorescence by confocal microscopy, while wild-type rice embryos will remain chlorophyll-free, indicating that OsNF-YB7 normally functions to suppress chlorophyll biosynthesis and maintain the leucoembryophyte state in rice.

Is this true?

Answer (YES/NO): YES